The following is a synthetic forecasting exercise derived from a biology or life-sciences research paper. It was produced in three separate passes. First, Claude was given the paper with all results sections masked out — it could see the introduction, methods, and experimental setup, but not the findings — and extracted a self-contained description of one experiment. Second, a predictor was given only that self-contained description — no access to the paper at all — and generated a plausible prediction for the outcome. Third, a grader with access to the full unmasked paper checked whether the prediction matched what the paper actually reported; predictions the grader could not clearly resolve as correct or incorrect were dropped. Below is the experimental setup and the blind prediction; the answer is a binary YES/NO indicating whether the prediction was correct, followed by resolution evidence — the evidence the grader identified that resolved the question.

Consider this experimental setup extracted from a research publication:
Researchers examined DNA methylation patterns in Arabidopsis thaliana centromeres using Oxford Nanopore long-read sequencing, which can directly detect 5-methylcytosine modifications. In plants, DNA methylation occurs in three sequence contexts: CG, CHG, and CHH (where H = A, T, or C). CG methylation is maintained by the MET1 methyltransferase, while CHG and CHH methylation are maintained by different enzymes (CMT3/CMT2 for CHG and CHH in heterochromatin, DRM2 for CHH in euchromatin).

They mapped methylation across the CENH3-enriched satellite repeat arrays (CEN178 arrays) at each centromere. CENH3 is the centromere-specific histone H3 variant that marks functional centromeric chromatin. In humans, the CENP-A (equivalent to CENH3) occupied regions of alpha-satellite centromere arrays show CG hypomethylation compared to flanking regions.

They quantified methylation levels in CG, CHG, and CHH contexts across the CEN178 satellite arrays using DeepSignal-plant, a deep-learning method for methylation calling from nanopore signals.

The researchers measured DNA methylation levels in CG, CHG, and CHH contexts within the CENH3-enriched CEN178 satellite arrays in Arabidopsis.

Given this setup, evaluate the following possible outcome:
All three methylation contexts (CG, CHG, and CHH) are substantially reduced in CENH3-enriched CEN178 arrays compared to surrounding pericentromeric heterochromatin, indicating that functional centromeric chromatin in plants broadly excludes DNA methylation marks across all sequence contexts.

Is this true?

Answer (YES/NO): NO